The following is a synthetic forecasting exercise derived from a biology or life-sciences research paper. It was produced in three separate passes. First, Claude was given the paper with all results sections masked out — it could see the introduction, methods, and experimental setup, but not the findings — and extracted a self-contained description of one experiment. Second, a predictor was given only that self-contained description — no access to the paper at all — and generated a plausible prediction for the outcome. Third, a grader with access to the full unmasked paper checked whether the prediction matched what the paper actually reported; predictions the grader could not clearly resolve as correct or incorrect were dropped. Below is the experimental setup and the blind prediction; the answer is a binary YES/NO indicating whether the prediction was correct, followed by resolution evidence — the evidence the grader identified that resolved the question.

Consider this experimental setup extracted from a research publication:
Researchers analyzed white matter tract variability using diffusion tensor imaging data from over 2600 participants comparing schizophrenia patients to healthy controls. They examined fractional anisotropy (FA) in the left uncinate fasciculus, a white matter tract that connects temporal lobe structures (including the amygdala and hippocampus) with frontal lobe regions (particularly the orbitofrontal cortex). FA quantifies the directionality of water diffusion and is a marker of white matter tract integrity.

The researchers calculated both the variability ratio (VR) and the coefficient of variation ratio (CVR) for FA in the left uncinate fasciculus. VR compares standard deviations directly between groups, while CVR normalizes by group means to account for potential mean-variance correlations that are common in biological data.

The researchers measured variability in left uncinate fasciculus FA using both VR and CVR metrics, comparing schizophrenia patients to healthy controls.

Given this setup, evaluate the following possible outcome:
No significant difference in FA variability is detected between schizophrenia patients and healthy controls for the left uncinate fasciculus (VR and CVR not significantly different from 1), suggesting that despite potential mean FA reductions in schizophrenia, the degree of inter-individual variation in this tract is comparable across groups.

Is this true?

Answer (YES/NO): NO